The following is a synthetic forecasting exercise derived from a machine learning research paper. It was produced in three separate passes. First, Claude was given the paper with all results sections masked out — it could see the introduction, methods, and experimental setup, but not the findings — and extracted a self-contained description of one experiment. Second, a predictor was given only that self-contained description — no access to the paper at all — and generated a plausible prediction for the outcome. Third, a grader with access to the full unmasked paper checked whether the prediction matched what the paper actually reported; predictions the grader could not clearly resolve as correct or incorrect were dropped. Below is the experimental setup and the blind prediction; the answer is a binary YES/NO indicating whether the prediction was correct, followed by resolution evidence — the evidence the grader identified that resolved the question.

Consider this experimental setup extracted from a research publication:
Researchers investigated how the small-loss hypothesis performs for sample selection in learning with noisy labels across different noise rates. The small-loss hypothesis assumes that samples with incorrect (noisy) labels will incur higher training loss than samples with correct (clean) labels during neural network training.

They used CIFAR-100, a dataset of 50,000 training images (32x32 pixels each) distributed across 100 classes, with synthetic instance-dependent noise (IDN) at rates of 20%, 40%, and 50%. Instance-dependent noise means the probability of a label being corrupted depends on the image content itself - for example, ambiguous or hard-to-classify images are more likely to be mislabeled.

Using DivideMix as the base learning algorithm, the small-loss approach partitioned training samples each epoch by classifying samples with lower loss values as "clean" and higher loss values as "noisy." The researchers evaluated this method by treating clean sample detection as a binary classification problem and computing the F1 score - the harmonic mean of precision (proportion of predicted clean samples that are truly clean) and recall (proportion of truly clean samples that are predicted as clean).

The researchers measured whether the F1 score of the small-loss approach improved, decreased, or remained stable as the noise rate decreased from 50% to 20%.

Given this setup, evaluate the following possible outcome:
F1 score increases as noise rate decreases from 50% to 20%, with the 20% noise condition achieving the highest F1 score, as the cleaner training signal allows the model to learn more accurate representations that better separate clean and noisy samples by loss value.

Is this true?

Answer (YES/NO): YES